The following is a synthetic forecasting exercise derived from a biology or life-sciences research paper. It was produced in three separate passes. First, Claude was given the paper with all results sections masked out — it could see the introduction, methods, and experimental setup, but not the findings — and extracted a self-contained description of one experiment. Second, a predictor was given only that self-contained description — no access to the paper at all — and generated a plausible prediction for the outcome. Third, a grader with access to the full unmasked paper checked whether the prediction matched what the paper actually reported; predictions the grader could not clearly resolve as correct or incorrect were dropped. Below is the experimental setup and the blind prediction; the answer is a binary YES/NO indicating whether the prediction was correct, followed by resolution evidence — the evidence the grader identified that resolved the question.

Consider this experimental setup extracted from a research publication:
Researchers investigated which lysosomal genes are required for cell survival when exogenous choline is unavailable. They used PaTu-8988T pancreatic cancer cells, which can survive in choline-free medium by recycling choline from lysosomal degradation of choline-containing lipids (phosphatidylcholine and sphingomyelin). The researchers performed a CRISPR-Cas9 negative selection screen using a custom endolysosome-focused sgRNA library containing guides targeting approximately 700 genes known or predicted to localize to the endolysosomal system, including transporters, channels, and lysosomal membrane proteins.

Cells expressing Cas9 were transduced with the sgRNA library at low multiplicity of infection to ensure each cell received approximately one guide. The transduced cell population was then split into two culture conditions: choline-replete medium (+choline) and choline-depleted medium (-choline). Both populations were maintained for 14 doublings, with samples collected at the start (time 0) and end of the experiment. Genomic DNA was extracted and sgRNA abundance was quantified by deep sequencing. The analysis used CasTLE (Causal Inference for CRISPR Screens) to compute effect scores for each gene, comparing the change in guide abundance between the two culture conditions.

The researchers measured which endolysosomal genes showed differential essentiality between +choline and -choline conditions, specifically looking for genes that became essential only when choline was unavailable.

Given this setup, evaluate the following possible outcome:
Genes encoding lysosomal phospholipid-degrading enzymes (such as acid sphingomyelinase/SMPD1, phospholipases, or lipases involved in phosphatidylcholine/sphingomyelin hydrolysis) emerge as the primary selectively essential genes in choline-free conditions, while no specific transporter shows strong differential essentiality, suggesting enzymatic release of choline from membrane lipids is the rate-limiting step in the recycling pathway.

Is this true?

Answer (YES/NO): NO